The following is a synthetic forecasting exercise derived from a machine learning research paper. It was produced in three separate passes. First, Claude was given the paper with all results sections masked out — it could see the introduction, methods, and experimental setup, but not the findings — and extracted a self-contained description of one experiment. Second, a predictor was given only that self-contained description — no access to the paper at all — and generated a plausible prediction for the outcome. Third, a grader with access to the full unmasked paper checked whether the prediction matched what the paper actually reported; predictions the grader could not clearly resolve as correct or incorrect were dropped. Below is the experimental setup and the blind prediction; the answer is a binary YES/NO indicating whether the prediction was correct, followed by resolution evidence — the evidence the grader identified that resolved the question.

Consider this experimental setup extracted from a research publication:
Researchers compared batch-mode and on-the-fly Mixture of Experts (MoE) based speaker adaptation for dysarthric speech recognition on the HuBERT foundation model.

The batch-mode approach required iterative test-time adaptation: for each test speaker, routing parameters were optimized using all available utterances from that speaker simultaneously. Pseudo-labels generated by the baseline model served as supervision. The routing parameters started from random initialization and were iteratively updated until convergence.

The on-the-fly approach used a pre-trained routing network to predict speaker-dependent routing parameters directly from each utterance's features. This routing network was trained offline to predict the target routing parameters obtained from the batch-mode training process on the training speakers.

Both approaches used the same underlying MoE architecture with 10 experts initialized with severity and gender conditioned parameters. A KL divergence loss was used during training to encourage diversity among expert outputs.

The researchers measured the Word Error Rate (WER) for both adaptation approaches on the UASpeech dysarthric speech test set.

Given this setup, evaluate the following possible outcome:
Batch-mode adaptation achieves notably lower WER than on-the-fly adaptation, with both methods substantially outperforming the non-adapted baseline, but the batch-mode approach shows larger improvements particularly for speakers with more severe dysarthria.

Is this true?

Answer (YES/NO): NO